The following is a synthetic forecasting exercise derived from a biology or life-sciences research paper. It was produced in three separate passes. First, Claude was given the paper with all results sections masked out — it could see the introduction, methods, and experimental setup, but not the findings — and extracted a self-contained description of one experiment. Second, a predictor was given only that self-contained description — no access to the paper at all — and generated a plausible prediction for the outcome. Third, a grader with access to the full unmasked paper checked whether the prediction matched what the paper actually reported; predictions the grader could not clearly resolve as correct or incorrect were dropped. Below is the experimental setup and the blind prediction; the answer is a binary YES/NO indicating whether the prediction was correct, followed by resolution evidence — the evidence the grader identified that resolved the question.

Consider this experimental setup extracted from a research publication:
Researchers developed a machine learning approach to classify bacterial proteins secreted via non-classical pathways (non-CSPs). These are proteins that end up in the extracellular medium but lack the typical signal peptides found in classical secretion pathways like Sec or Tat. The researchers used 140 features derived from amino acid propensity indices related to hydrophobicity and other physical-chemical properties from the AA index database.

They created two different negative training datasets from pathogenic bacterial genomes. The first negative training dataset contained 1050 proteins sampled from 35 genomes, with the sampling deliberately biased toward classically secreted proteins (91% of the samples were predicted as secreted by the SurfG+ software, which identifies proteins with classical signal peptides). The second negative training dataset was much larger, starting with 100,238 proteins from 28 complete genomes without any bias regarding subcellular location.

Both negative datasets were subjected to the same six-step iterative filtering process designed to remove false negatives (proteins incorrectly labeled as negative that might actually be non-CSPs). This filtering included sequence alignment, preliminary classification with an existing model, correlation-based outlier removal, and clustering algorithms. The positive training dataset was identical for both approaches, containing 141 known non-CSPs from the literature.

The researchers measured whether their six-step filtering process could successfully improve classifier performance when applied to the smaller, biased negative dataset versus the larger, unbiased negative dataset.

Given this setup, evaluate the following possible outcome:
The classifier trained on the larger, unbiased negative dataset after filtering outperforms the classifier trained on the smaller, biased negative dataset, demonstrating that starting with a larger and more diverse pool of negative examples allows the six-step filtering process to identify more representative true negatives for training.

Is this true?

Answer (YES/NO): YES